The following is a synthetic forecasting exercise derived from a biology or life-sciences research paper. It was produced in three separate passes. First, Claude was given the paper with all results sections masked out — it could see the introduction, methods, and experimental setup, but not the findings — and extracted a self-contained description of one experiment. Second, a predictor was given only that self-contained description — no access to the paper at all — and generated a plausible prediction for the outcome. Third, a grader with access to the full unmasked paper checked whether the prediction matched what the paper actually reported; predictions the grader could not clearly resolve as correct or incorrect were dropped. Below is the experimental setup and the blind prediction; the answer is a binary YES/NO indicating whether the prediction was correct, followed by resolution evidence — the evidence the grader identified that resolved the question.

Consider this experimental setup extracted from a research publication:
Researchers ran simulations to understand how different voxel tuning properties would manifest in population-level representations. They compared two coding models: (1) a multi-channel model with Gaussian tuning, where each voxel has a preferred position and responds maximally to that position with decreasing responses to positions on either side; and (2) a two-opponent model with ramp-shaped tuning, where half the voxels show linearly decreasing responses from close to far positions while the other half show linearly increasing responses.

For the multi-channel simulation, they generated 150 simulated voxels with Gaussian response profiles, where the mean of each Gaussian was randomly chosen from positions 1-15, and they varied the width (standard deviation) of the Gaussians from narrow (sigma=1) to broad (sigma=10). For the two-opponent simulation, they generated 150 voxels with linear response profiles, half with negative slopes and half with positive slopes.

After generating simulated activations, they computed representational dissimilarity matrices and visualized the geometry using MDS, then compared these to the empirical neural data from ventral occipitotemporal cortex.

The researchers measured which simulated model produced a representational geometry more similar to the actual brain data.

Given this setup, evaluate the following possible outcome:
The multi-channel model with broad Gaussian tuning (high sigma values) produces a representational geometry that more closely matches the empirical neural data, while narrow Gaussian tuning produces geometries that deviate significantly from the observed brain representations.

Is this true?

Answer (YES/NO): YES